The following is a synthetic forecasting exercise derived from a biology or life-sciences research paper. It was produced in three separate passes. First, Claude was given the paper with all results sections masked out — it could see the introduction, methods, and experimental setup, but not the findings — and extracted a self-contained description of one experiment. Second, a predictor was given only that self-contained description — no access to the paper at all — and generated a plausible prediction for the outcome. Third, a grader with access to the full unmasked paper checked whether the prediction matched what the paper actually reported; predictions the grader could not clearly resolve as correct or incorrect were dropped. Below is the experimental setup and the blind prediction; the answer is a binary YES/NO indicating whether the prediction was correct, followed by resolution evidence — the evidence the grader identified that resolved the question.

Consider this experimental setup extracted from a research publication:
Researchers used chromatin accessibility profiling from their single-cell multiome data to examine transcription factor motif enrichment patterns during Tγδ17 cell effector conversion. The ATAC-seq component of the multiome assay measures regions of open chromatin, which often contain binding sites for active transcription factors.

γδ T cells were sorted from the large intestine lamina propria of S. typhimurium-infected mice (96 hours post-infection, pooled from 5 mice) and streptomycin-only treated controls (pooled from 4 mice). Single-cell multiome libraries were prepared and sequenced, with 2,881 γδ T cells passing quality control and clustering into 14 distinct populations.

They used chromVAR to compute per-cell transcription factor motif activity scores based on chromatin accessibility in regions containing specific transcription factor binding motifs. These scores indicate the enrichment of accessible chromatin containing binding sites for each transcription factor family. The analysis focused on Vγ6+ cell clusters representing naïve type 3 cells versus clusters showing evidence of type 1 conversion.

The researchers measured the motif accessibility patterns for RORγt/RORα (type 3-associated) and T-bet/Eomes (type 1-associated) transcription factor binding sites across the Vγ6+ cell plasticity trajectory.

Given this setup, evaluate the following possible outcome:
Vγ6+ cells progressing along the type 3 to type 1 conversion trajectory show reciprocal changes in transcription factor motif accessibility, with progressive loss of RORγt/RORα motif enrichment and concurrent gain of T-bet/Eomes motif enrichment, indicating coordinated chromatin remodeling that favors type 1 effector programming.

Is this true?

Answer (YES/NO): NO